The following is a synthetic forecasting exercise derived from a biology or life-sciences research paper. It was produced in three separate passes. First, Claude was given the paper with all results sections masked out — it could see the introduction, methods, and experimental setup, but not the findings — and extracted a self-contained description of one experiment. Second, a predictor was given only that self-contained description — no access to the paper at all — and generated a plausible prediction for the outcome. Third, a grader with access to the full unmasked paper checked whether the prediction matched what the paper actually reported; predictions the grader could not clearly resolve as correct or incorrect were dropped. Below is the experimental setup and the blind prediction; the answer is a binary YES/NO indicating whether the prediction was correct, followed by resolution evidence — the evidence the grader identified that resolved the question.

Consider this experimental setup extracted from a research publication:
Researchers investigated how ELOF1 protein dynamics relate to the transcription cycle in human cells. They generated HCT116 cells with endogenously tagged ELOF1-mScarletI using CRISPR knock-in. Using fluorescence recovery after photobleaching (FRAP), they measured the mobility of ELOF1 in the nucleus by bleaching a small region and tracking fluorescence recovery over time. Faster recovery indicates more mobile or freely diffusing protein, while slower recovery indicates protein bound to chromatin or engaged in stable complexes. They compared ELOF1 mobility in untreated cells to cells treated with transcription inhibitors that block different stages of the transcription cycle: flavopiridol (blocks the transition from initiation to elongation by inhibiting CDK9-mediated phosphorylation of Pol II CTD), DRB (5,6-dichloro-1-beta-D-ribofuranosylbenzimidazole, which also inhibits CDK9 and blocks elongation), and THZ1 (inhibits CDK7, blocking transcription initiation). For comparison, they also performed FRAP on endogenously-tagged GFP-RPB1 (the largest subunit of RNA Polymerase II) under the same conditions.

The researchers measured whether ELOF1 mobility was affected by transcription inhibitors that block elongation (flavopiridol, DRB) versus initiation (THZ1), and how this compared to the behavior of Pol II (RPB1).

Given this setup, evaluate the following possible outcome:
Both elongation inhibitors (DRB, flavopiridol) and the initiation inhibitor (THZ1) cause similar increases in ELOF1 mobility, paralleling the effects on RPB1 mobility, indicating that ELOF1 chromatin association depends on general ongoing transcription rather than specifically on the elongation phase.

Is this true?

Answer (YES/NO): NO